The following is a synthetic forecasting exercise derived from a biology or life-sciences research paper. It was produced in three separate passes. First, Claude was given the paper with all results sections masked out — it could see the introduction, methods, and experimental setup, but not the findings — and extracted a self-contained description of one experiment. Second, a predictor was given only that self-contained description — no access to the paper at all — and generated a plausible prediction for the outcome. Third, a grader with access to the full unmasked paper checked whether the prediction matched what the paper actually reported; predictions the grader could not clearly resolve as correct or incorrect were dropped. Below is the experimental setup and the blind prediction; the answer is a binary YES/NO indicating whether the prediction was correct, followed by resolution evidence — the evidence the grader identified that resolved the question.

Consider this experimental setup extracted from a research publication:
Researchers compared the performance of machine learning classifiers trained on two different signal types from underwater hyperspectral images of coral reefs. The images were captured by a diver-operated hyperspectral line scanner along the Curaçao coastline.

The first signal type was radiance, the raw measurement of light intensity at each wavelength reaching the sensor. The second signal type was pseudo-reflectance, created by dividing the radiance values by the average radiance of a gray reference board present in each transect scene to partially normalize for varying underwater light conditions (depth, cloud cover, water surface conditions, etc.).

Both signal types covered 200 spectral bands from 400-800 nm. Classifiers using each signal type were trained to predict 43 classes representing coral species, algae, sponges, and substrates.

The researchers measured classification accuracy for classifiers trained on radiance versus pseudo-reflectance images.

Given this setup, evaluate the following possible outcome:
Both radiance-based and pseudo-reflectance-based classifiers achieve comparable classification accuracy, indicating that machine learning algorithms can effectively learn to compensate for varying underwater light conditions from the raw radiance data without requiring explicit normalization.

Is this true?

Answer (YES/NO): NO